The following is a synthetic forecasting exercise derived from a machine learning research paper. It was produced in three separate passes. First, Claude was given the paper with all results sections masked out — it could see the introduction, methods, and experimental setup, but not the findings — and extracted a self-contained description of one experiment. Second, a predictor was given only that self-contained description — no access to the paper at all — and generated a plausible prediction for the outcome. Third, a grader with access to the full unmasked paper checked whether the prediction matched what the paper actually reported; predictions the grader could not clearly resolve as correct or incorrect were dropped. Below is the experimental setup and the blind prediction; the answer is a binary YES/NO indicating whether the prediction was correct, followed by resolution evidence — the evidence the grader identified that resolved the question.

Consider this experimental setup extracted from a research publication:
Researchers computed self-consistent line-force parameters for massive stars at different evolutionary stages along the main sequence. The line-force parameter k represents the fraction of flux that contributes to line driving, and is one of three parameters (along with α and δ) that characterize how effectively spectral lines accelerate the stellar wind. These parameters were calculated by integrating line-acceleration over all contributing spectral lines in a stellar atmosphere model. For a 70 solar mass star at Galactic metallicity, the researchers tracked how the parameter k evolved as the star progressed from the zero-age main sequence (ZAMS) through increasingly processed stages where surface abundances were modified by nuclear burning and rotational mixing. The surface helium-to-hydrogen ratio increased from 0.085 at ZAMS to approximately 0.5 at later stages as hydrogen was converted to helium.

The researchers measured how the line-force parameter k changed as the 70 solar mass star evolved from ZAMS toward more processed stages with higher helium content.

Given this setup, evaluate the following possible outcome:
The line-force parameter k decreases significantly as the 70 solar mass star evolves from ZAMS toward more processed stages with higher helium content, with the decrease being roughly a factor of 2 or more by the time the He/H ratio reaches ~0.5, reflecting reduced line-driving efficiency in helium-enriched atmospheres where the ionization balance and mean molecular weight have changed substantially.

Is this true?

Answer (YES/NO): NO